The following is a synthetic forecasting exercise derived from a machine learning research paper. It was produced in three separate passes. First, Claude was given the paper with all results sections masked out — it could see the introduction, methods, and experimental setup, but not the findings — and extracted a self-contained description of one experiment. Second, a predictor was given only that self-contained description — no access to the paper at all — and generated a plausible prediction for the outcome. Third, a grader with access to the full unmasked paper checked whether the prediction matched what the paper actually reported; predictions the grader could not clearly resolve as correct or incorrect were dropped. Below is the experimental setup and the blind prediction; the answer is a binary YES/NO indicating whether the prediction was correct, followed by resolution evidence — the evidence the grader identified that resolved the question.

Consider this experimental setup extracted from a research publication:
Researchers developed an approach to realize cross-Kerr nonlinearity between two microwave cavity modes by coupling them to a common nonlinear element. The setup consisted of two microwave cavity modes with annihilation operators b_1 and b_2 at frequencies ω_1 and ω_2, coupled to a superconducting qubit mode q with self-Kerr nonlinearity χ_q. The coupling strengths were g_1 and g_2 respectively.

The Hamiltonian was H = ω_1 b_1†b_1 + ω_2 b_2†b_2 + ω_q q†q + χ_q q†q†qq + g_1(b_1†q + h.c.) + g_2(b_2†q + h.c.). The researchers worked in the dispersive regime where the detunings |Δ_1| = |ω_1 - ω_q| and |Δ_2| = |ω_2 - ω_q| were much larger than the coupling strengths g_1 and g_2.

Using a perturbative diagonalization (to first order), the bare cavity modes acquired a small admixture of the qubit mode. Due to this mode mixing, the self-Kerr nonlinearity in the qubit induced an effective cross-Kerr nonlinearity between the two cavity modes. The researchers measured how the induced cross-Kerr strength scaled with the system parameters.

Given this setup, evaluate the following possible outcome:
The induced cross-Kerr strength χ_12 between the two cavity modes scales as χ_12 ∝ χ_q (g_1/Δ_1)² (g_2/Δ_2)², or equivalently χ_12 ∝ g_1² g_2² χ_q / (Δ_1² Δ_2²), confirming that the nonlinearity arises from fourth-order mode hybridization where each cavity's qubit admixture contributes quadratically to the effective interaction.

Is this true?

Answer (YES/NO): YES